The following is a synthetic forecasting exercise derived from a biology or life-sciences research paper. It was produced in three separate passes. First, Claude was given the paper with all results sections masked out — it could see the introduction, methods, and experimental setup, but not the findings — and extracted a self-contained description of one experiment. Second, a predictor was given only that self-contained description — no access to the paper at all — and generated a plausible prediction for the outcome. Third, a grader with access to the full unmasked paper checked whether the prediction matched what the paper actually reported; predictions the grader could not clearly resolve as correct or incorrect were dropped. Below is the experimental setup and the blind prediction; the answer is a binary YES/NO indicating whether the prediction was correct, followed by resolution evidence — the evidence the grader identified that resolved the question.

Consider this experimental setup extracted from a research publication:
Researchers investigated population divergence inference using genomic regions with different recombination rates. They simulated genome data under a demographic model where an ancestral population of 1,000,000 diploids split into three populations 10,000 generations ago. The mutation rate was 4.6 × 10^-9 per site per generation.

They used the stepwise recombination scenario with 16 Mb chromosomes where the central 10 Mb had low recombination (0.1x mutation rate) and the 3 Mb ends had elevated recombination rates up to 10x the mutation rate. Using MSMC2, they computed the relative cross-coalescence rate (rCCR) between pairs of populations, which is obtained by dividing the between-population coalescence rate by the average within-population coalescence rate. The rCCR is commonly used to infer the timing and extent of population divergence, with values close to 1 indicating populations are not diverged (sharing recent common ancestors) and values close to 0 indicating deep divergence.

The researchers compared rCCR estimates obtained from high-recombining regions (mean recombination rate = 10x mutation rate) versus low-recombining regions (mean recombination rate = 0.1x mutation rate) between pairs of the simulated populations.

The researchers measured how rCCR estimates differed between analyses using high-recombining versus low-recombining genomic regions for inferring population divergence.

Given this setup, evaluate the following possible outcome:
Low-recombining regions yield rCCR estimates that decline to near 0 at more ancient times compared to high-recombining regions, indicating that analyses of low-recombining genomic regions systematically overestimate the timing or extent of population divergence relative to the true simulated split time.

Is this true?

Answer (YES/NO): NO